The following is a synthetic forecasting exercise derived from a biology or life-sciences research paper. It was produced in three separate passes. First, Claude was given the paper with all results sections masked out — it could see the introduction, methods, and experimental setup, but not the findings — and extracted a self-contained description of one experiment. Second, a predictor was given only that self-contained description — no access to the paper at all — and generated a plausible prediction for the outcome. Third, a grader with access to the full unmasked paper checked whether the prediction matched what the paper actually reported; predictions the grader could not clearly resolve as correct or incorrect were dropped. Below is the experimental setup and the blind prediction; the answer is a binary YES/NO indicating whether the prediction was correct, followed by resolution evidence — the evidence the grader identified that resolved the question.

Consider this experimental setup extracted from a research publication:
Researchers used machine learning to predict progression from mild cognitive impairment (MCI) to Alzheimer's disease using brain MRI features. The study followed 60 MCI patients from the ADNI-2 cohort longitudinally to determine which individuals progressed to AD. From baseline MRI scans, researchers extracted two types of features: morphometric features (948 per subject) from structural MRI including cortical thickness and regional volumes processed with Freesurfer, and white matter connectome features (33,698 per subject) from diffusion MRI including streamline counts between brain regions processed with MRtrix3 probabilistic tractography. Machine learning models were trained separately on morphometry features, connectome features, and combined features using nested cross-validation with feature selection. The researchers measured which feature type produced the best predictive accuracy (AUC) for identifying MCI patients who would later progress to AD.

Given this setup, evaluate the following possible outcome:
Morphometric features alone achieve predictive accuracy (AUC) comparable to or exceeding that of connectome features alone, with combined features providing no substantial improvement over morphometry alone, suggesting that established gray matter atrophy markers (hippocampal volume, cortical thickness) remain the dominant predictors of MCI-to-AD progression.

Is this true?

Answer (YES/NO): YES